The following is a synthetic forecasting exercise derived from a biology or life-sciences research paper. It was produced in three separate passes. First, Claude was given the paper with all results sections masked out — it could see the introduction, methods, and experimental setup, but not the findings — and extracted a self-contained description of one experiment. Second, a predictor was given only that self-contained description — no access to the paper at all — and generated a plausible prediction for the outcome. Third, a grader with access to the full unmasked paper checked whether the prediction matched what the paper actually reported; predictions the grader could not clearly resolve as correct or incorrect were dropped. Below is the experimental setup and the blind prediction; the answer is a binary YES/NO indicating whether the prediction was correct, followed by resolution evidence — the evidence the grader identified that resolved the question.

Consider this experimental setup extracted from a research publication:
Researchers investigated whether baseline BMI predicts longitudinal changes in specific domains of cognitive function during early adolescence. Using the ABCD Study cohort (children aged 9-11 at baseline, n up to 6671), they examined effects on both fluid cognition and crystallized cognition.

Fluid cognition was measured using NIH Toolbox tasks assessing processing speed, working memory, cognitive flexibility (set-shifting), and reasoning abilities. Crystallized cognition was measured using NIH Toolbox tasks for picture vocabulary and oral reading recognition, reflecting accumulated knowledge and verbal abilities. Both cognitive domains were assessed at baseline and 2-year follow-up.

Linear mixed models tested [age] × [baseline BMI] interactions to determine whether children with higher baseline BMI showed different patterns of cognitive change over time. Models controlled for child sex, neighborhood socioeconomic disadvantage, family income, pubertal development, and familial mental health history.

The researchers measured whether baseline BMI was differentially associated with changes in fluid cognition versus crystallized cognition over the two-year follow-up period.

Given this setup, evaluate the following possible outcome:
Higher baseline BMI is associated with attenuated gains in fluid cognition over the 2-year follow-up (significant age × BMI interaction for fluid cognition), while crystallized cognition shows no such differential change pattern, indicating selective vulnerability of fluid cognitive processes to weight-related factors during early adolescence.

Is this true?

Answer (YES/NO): NO